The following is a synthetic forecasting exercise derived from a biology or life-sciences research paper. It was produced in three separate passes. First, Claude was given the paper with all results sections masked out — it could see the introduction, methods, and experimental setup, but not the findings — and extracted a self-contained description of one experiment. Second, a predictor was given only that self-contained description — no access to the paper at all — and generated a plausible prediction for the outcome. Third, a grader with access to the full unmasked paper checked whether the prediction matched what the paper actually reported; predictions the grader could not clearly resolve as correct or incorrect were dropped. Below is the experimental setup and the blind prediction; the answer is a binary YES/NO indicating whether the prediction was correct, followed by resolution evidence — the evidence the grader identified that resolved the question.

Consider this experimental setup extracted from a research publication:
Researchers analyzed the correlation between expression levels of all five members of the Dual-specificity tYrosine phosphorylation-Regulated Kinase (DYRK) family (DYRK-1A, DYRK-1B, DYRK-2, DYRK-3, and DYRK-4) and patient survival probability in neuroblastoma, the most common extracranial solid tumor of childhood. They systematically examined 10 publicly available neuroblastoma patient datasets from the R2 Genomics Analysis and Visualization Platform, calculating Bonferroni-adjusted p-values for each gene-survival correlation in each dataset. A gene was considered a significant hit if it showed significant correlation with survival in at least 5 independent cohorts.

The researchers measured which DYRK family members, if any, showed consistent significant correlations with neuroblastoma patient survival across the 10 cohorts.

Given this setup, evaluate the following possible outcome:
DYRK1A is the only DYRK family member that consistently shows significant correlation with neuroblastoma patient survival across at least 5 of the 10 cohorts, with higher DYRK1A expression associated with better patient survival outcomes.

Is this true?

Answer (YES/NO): NO